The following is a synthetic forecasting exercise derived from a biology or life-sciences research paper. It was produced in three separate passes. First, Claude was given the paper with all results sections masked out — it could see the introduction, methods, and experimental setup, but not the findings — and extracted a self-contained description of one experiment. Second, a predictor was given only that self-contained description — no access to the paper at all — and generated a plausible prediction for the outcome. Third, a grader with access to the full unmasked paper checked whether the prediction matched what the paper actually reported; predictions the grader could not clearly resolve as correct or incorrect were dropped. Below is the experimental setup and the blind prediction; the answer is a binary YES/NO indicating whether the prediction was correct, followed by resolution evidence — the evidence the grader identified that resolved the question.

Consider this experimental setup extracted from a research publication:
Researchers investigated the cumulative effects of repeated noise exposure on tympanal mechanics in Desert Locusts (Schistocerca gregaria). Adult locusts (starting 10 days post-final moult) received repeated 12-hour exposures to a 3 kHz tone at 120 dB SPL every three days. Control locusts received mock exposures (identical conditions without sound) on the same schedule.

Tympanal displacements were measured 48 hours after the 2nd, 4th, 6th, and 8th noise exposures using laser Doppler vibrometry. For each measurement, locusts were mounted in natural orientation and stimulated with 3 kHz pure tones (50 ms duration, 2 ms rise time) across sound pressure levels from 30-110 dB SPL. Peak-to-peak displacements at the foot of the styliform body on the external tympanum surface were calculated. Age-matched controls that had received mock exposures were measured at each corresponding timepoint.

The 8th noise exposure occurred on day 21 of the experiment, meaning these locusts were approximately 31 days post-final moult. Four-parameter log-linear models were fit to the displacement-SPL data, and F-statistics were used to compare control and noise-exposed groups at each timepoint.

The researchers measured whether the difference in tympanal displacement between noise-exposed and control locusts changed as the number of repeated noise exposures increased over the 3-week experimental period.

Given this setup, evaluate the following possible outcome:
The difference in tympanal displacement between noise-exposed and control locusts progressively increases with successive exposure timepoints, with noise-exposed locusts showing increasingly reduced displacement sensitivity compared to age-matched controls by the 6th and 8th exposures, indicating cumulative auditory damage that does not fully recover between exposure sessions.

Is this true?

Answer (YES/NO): NO